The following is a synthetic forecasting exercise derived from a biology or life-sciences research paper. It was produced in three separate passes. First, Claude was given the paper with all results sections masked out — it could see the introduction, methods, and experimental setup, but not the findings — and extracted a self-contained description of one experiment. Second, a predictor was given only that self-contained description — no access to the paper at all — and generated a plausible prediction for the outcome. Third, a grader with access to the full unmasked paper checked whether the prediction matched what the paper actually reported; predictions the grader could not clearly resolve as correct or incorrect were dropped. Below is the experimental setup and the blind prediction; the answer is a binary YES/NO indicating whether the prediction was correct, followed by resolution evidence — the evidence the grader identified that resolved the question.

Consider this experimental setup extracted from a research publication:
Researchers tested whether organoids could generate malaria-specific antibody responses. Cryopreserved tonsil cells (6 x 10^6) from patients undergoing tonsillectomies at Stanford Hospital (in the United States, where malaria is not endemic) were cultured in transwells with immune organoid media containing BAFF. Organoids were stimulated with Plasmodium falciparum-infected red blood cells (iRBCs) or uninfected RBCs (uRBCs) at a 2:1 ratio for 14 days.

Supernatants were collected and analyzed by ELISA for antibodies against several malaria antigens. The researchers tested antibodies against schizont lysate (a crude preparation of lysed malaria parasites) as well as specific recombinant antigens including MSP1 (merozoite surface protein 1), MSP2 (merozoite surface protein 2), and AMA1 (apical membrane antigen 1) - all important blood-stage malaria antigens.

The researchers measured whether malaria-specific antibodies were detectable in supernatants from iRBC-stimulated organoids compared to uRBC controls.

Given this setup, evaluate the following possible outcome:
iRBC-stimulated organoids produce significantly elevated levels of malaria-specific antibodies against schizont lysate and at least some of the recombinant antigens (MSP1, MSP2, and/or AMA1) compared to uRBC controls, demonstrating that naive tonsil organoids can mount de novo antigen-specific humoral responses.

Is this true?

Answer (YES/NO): NO